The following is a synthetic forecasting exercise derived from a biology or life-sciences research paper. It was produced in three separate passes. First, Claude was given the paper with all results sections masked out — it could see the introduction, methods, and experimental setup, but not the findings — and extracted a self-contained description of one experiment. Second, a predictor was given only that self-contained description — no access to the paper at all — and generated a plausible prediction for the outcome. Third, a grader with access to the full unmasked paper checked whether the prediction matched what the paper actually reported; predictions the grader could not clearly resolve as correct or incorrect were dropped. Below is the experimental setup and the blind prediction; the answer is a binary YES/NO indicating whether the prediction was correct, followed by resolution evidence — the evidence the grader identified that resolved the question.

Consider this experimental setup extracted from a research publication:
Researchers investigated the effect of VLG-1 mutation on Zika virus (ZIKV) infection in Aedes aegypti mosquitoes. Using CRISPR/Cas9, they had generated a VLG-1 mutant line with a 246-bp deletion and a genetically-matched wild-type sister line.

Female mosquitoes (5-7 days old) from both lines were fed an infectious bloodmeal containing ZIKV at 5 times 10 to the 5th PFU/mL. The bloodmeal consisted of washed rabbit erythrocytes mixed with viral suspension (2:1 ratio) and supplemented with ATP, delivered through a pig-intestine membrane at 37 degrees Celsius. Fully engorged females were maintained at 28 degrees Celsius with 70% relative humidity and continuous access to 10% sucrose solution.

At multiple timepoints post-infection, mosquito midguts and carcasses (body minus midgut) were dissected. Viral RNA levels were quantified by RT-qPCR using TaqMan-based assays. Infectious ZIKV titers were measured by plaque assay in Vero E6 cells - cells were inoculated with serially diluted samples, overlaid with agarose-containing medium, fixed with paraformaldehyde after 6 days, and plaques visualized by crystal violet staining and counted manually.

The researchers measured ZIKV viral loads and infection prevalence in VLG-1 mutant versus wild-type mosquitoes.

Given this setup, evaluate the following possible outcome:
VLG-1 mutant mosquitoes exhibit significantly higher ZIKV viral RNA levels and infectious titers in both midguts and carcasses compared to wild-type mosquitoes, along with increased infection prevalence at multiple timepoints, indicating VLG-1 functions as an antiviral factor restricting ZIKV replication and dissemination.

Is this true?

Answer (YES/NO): NO